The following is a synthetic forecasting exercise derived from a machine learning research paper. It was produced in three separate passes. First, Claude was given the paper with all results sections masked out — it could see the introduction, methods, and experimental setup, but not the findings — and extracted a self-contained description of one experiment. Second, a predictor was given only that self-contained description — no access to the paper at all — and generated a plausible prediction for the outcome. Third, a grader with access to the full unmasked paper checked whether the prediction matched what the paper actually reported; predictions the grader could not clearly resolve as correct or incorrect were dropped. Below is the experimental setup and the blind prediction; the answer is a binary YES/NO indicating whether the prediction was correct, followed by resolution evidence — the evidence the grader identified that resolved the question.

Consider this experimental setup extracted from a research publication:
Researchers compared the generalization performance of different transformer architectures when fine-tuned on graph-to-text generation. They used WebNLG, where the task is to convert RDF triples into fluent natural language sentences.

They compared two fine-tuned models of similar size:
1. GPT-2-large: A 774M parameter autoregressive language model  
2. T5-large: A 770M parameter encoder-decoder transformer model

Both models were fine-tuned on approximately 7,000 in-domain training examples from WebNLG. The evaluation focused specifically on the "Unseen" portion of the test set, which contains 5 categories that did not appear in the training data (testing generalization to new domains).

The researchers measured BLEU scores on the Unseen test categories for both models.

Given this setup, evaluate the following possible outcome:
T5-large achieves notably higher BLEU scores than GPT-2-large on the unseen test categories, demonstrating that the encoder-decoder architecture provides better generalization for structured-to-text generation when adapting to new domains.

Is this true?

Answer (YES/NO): YES